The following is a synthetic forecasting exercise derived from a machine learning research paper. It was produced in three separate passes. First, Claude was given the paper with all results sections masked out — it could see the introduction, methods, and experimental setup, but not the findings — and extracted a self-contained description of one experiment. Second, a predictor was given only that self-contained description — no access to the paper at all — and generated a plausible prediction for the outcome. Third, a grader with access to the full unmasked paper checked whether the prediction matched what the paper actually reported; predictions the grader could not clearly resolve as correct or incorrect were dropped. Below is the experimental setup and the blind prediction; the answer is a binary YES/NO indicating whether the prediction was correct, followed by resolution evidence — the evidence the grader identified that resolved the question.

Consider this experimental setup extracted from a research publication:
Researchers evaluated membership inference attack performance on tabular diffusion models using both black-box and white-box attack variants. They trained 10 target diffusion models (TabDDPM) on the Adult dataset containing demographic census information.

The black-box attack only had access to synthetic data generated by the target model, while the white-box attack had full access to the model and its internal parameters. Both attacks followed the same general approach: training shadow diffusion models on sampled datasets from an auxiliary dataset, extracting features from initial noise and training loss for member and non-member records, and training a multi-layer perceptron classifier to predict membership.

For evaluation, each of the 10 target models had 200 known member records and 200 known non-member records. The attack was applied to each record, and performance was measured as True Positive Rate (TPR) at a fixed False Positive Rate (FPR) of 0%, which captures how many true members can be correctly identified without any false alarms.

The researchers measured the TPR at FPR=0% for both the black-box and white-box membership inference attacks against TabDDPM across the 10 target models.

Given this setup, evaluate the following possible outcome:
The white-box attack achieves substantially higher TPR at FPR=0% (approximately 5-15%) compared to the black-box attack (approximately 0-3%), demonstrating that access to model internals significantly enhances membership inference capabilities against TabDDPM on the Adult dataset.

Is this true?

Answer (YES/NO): NO